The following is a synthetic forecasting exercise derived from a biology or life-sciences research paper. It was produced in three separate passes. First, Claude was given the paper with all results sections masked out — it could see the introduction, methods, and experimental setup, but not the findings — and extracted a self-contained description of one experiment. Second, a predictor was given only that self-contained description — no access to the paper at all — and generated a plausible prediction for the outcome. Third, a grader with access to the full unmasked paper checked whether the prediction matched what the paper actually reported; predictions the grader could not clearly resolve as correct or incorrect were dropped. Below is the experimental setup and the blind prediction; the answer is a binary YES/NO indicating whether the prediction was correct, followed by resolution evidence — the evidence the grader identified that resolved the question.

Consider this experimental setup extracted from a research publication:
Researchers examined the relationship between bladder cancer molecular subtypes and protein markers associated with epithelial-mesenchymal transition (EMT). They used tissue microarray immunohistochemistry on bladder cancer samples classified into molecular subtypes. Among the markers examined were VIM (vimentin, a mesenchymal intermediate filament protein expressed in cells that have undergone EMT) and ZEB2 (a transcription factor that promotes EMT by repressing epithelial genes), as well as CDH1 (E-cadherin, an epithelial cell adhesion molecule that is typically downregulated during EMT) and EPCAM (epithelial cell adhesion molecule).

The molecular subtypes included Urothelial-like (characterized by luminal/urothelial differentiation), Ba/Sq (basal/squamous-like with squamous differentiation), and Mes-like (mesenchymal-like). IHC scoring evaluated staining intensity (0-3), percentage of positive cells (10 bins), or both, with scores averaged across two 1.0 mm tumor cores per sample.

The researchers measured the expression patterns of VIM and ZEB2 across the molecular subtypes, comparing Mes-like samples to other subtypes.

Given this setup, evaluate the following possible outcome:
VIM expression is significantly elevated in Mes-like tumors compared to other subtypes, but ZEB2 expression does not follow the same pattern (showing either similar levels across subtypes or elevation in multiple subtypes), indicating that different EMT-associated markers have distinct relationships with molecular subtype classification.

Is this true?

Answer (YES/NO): NO